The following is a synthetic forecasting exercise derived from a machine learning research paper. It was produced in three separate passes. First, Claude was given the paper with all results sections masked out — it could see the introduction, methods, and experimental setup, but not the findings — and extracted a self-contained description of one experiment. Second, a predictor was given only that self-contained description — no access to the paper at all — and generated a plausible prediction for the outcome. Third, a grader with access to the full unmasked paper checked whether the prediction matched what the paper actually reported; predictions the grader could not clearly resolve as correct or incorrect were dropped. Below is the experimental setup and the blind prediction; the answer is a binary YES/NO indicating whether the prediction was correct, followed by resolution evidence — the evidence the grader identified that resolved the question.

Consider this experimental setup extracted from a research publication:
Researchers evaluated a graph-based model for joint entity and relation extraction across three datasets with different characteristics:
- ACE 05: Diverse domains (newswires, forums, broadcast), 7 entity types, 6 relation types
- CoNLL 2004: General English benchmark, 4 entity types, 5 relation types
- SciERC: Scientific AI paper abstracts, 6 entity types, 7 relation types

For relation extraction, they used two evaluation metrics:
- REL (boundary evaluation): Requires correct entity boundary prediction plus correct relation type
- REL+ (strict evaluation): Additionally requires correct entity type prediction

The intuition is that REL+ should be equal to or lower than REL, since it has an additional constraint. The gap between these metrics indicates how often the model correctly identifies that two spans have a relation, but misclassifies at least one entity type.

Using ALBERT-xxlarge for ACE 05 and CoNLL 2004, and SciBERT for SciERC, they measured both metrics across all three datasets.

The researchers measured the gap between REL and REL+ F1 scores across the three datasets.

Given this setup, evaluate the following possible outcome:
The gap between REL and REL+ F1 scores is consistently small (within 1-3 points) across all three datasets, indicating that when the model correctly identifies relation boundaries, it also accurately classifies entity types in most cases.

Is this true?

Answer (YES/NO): NO